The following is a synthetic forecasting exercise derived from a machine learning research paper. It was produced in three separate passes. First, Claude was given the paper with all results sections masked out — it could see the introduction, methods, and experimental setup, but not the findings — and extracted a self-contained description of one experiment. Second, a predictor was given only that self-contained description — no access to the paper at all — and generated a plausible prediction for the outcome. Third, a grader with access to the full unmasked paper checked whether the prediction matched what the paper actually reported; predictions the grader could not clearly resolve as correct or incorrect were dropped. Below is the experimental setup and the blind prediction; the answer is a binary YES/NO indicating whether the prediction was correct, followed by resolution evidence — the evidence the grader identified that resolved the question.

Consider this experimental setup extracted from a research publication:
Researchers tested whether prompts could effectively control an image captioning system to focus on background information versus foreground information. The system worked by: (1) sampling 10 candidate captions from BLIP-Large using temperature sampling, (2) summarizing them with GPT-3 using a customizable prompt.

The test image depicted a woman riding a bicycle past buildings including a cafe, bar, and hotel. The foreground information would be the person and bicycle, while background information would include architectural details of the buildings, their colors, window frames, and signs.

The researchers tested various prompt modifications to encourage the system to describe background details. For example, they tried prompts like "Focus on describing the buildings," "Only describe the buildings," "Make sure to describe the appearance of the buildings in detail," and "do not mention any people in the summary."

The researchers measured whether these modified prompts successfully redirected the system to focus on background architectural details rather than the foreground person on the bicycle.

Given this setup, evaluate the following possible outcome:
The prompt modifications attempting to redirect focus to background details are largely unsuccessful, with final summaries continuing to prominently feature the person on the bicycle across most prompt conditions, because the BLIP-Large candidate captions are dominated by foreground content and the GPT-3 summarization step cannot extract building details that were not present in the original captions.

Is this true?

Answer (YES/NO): YES